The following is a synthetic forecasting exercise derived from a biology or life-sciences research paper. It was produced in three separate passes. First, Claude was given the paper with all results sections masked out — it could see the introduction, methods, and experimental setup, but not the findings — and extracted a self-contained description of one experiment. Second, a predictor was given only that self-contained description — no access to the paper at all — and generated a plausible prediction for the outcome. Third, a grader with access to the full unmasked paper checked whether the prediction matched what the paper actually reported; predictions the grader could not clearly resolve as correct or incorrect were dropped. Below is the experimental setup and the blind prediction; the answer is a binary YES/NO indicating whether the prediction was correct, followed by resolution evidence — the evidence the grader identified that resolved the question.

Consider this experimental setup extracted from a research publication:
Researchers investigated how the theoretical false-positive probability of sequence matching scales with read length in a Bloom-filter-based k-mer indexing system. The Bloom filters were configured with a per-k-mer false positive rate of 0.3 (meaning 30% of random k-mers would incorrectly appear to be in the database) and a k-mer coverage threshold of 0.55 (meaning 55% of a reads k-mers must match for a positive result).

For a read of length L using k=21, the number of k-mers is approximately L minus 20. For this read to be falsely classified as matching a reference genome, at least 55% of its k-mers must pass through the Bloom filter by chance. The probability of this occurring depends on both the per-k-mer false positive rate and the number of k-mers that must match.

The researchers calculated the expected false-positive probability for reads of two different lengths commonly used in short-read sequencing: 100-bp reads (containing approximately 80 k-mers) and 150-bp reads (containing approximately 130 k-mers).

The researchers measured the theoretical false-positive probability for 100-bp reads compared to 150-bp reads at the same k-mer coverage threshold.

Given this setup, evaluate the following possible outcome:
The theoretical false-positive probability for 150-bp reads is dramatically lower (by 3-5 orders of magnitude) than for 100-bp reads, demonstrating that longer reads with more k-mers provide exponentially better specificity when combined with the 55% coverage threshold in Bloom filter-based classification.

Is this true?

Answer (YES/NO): NO